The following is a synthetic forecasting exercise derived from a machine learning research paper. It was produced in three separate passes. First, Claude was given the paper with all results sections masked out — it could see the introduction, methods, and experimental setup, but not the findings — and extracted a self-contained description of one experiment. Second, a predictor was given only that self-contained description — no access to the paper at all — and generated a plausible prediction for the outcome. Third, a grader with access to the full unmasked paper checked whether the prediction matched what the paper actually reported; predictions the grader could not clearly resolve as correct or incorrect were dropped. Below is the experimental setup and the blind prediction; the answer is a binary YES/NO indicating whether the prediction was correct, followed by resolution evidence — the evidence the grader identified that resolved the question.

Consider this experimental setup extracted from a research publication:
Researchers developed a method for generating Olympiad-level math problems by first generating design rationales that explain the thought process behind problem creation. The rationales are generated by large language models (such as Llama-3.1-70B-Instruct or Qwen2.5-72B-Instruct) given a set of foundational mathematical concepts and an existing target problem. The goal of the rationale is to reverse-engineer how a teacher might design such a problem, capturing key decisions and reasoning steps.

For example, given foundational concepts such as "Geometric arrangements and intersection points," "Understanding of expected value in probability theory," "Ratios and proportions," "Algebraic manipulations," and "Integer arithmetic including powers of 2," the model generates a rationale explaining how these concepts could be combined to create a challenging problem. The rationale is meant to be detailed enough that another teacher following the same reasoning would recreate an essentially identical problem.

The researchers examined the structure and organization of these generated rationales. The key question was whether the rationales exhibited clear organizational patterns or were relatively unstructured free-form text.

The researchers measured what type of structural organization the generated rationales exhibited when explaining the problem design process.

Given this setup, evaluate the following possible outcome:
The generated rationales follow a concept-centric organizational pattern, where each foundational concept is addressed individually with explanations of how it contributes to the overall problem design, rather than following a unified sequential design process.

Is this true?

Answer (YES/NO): NO